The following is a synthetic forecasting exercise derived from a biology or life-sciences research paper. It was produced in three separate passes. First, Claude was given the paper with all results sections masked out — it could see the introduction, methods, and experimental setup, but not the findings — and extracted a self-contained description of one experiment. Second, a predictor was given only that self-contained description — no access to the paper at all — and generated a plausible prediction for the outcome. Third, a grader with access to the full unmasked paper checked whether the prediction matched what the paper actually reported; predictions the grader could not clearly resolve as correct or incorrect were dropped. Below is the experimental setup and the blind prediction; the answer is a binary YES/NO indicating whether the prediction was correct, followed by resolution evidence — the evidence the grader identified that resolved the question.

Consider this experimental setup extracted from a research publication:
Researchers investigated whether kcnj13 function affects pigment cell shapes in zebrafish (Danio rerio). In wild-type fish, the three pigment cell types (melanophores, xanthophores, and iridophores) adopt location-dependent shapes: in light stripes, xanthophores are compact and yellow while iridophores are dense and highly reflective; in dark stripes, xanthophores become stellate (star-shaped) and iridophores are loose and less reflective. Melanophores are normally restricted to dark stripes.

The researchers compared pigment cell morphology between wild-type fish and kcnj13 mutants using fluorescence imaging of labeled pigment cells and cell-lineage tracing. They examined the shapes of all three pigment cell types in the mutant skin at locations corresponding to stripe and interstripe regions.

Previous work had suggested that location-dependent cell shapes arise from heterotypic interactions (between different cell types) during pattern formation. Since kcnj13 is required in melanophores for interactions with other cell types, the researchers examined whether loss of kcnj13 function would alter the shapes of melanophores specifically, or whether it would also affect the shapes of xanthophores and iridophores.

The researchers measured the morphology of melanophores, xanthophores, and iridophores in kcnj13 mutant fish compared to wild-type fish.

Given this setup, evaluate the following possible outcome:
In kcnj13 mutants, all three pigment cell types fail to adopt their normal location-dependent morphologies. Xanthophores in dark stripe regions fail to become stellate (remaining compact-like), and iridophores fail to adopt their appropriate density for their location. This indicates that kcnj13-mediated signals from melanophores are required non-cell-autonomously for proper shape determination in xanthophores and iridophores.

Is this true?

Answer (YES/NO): YES